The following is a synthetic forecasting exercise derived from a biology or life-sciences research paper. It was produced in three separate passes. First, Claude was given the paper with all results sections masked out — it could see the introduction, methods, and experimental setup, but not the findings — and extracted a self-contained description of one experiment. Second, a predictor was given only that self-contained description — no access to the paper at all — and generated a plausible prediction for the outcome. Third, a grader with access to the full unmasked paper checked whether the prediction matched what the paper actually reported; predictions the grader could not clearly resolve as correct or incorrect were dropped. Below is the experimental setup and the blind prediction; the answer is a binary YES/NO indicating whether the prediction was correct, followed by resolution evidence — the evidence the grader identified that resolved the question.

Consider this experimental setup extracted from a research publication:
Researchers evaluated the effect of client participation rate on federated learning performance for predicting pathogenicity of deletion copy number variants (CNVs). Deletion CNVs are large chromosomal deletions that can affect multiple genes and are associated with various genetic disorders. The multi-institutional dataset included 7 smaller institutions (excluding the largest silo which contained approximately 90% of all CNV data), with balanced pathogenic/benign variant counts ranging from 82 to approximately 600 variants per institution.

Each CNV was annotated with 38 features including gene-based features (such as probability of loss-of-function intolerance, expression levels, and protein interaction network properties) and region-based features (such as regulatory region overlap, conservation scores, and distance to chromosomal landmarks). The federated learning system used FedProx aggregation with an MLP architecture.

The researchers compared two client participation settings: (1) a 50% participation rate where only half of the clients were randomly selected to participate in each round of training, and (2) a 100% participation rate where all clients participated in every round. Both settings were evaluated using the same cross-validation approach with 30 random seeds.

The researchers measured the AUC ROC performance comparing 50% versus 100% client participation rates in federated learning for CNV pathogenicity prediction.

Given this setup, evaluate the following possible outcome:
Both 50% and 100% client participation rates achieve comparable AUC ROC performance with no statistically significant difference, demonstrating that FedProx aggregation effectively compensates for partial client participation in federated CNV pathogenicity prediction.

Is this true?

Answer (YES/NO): NO